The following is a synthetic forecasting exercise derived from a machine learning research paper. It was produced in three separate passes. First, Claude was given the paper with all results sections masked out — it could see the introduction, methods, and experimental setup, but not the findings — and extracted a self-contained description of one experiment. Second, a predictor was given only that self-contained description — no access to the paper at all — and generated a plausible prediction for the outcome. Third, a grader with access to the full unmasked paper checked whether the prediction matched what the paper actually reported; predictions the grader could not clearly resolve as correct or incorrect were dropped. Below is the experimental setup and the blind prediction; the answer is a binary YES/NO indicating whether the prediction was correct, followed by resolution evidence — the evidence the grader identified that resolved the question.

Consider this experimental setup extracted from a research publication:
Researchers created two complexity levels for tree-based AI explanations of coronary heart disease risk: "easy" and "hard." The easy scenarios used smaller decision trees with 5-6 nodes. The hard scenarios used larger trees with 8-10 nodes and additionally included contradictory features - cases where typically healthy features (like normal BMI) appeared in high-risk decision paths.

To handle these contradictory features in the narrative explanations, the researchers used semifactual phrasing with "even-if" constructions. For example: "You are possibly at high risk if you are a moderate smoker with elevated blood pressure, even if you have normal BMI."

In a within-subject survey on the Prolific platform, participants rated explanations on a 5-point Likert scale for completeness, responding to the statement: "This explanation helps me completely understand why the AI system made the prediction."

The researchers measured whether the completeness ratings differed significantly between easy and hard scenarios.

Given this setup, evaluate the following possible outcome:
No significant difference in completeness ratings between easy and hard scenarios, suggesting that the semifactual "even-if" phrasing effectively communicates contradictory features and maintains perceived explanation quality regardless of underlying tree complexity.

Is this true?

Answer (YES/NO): NO